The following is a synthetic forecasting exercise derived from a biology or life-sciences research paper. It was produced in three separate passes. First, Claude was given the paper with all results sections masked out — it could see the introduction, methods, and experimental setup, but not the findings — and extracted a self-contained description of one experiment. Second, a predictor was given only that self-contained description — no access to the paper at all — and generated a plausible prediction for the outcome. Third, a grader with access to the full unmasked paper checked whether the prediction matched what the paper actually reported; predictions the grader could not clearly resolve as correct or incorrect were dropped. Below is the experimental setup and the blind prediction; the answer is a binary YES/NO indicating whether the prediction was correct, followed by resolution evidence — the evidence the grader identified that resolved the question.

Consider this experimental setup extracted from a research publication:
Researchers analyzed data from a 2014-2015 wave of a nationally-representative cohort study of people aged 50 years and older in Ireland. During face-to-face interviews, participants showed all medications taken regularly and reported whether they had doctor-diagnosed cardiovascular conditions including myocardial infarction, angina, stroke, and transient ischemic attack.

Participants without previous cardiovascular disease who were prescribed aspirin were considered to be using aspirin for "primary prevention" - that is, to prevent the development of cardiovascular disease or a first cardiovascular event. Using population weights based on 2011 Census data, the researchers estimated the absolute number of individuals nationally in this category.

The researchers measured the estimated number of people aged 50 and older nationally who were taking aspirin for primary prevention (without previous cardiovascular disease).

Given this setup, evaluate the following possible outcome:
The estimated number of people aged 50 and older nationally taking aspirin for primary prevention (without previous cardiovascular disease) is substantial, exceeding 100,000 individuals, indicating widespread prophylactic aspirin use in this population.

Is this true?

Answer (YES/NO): YES